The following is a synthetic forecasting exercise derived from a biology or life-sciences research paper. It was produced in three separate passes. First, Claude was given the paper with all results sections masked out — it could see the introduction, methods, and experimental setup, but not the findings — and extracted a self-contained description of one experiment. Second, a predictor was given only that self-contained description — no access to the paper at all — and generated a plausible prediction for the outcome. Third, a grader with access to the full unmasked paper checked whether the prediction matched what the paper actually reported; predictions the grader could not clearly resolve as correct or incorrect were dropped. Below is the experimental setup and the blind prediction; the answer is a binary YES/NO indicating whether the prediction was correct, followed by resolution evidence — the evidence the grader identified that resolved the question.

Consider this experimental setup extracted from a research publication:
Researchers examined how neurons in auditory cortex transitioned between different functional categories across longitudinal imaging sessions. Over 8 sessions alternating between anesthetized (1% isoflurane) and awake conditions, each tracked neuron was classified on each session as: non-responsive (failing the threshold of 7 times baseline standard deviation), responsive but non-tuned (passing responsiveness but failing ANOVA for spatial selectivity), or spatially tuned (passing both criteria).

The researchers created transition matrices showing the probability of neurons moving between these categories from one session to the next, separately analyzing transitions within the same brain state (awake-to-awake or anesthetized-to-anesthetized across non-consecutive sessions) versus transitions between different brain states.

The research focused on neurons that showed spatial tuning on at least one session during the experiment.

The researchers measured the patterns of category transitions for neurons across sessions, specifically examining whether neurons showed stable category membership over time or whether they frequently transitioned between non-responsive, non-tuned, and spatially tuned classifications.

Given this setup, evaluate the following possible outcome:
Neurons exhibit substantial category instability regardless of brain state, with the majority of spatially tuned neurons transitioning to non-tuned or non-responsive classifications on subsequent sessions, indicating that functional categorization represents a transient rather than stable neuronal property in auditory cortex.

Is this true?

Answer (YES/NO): NO